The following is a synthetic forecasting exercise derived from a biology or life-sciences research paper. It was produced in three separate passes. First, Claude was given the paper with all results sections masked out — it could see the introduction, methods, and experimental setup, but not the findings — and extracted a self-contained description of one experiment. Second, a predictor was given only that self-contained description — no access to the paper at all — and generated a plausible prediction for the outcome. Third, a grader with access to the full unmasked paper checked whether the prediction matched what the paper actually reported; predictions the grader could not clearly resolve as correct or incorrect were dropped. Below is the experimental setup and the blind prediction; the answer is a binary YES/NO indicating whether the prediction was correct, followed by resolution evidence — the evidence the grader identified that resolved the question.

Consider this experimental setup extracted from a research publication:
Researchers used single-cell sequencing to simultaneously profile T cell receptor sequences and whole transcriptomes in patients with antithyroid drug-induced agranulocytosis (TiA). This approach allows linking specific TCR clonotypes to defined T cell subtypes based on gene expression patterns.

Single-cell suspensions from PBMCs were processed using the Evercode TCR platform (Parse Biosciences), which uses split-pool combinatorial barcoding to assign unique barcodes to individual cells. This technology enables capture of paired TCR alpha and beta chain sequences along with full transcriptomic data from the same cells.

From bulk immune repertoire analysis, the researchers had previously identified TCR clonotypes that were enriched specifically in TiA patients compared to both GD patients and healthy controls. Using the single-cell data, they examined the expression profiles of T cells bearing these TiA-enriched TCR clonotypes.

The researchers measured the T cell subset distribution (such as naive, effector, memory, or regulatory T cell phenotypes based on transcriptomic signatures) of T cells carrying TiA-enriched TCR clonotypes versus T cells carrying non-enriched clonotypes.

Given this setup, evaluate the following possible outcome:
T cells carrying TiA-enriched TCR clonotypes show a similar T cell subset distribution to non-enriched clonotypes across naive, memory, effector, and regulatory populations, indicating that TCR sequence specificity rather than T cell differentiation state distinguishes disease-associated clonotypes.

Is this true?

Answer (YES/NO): NO